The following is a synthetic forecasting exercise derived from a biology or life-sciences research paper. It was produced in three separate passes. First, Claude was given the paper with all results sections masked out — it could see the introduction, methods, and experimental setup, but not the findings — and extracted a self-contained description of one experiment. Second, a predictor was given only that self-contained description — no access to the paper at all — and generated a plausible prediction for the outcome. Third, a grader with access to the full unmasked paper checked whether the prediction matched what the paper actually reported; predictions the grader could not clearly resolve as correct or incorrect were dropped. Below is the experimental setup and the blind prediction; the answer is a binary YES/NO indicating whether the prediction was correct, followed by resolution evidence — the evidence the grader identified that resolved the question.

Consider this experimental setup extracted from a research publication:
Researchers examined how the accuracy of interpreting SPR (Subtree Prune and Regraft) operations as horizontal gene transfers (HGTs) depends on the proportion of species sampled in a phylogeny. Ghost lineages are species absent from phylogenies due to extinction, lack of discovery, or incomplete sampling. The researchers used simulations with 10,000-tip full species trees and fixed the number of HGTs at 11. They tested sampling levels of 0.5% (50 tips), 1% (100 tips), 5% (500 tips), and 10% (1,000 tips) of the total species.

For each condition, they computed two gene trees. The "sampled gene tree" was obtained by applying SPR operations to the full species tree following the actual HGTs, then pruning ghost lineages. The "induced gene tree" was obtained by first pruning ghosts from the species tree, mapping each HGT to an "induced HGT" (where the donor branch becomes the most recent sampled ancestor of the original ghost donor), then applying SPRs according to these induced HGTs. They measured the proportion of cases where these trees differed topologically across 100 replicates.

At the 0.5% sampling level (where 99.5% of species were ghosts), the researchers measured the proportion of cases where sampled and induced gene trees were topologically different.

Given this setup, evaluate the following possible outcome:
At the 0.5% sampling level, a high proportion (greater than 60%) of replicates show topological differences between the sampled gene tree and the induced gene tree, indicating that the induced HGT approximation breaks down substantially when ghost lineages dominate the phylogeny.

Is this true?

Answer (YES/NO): YES